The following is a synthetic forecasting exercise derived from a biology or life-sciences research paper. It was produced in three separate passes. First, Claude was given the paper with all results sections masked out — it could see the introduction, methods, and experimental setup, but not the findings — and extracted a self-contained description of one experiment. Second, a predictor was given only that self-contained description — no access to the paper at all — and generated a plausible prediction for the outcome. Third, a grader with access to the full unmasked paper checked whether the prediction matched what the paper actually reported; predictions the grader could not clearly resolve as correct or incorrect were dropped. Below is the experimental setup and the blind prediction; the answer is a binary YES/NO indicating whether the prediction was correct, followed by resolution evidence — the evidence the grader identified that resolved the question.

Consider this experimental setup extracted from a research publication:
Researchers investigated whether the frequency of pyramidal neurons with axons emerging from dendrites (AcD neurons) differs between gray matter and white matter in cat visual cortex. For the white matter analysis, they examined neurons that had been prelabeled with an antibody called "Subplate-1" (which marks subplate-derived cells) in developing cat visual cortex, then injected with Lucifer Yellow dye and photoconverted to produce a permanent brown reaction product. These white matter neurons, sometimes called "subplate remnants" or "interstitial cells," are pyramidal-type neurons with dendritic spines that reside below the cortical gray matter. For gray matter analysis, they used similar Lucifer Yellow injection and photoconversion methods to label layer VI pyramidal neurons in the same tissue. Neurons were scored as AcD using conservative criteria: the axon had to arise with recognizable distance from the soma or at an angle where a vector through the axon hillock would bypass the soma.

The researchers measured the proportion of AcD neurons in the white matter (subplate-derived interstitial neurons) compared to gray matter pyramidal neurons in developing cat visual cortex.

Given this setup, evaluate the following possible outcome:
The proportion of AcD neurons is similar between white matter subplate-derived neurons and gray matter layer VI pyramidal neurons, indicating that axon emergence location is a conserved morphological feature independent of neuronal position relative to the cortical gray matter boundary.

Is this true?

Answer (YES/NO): NO